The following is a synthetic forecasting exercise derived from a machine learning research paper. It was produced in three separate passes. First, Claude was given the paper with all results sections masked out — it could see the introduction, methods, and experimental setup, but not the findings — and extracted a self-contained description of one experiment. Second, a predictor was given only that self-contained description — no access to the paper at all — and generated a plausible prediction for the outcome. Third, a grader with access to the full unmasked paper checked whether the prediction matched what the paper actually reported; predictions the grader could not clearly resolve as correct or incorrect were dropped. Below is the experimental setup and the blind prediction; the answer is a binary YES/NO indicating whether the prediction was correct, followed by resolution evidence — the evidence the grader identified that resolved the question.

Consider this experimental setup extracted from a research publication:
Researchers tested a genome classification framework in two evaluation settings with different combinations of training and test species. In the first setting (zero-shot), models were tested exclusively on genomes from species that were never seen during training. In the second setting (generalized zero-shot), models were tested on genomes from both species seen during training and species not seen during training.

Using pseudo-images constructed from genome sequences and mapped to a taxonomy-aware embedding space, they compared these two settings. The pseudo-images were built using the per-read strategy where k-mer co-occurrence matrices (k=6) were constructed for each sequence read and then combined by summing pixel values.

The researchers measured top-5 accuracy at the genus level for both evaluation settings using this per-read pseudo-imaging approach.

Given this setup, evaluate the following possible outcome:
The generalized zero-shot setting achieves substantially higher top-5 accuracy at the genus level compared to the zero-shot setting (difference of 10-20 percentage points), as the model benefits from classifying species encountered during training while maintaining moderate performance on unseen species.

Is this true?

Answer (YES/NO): NO